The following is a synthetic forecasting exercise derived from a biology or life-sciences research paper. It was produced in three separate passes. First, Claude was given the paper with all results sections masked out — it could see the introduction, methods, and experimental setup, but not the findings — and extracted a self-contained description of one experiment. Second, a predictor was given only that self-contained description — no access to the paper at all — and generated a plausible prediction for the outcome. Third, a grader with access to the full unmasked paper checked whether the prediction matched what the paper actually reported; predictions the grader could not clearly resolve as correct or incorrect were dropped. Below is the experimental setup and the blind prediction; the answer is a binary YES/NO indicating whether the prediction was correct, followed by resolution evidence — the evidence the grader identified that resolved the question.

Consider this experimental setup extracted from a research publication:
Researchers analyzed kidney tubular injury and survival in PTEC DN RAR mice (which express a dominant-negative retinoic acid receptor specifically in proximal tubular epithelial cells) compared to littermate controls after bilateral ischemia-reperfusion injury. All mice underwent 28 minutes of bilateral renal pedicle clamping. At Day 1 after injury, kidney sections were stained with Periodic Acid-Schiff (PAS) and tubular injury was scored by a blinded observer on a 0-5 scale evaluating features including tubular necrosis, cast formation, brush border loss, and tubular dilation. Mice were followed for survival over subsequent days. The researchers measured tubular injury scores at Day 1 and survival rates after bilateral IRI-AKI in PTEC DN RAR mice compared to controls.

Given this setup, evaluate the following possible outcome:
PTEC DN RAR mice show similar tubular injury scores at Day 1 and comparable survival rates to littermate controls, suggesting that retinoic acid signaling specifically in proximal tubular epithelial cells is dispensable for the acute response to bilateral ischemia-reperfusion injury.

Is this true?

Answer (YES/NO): NO